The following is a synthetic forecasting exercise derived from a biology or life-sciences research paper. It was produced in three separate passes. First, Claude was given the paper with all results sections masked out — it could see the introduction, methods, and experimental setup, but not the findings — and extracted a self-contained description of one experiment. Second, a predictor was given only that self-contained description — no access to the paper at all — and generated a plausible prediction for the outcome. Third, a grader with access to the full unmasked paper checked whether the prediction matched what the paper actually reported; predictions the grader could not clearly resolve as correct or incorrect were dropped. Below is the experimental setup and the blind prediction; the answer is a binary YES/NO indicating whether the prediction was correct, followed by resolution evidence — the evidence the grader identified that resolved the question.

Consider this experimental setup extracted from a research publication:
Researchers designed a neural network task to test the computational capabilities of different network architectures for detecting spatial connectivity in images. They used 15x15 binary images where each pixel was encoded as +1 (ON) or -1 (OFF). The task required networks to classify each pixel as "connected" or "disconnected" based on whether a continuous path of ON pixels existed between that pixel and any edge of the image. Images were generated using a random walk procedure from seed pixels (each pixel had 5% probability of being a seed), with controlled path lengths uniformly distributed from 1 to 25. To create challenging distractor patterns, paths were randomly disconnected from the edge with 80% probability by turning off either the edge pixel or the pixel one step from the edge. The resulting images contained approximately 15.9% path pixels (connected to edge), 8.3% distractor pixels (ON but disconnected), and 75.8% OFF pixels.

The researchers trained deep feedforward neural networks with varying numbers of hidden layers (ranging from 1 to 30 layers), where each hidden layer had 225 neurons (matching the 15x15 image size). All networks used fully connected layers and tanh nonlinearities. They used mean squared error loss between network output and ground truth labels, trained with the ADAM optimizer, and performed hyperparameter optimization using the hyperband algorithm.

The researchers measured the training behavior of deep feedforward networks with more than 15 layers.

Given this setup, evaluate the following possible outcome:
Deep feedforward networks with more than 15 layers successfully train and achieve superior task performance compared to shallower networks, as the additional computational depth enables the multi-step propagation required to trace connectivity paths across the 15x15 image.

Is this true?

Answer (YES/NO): NO